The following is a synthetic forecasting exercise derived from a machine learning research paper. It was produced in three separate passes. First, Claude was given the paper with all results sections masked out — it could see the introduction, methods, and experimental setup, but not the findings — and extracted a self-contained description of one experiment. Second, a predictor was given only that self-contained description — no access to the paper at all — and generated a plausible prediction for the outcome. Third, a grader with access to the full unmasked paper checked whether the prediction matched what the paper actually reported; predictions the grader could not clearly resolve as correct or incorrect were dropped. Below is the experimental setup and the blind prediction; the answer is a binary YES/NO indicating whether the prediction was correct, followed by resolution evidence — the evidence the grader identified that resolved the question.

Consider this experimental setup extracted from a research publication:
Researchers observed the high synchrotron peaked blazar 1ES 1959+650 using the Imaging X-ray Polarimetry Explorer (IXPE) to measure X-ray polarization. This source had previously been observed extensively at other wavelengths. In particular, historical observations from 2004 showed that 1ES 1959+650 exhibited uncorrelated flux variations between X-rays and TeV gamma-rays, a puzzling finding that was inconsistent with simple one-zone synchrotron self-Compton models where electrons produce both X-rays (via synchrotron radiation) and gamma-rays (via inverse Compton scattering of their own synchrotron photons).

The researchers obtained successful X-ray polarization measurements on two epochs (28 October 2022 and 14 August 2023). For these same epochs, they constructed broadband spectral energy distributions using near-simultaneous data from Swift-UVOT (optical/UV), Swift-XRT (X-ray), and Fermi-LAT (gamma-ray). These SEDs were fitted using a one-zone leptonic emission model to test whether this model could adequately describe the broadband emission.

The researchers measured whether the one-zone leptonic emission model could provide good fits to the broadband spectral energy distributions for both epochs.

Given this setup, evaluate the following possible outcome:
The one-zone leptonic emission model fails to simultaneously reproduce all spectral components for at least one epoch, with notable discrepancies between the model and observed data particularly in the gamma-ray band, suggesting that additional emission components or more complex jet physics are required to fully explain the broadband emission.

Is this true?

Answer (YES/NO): NO